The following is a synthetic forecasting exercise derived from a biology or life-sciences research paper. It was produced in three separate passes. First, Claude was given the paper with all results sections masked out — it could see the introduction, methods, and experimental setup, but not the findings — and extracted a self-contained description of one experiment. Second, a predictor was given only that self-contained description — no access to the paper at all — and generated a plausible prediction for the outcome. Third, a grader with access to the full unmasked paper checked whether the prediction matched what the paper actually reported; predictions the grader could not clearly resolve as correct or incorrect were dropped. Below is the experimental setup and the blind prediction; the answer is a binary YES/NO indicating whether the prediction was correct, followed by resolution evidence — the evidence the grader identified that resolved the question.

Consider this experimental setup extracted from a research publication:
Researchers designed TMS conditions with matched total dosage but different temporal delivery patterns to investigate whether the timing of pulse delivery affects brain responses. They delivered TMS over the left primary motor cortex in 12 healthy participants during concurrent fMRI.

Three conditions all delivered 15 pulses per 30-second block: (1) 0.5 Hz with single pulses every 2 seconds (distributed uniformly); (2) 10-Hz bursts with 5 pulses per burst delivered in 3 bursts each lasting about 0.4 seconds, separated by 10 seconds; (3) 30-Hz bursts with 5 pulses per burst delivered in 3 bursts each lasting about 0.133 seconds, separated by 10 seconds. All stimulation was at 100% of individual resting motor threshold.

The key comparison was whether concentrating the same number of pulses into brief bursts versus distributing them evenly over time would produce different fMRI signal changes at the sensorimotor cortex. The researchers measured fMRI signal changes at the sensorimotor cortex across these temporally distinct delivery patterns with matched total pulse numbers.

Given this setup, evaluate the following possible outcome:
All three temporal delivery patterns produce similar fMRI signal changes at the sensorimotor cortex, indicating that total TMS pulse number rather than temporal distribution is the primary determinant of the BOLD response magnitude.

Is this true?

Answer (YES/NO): NO